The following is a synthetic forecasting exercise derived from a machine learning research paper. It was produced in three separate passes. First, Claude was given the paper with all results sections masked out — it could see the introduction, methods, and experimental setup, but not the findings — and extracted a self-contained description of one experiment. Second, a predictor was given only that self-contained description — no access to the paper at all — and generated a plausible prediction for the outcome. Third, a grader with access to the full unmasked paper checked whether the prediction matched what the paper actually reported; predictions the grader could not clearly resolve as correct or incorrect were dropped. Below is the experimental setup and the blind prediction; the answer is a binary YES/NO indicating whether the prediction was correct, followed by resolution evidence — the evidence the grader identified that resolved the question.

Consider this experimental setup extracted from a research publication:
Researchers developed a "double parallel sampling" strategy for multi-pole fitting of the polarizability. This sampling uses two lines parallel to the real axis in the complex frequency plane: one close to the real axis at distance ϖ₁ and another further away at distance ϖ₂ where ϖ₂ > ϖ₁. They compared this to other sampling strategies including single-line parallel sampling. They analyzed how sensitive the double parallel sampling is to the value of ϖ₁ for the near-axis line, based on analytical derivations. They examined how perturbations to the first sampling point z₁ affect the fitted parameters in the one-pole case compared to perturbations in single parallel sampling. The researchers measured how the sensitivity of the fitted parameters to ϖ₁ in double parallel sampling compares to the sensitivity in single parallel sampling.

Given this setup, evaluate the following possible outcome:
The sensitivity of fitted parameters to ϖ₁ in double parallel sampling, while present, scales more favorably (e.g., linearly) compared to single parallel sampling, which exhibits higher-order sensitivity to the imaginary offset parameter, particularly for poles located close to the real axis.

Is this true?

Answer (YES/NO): NO